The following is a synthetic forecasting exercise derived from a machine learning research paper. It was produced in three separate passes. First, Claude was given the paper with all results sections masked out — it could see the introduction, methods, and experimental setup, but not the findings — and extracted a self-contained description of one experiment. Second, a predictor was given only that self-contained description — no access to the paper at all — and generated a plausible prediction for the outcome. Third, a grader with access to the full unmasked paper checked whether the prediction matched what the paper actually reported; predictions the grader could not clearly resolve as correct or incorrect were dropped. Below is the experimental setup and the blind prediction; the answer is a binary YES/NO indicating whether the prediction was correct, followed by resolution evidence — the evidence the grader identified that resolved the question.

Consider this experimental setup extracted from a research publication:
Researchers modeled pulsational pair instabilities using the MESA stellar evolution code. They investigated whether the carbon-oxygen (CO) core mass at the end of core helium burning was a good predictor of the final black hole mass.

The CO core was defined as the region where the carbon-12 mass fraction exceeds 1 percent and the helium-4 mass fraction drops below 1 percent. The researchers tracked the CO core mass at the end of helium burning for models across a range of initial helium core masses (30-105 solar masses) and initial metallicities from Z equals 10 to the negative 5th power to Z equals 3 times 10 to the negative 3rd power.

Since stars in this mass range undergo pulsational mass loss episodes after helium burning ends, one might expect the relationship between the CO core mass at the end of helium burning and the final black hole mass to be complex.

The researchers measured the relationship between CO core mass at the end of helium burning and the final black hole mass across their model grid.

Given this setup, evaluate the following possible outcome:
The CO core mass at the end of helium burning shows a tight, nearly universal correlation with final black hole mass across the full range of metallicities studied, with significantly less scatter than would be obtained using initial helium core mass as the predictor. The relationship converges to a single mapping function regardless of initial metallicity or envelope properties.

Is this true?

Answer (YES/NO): YES